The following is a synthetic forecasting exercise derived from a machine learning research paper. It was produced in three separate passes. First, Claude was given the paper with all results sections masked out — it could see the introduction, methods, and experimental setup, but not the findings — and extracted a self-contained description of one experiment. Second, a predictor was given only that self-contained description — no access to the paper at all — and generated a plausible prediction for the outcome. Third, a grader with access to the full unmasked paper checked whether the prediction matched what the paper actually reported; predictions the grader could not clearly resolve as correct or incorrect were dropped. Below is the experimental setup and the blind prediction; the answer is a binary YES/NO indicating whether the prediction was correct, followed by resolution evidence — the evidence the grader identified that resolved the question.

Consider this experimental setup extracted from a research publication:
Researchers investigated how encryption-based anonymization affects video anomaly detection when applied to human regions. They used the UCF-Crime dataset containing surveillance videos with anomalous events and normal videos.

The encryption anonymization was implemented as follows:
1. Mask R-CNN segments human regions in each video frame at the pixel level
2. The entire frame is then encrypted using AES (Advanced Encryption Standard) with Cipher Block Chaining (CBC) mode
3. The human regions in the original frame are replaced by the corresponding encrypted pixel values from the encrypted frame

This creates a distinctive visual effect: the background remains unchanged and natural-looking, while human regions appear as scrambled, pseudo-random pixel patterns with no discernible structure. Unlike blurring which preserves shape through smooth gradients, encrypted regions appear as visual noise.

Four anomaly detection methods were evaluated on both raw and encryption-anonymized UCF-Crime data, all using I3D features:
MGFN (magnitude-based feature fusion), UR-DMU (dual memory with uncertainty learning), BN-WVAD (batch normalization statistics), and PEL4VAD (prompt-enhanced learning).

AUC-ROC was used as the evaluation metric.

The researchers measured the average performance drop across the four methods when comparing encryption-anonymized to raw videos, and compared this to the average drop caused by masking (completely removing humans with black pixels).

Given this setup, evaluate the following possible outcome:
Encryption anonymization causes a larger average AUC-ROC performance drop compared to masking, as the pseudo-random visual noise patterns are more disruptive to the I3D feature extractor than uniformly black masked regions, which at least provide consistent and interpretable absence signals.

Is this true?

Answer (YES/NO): YES